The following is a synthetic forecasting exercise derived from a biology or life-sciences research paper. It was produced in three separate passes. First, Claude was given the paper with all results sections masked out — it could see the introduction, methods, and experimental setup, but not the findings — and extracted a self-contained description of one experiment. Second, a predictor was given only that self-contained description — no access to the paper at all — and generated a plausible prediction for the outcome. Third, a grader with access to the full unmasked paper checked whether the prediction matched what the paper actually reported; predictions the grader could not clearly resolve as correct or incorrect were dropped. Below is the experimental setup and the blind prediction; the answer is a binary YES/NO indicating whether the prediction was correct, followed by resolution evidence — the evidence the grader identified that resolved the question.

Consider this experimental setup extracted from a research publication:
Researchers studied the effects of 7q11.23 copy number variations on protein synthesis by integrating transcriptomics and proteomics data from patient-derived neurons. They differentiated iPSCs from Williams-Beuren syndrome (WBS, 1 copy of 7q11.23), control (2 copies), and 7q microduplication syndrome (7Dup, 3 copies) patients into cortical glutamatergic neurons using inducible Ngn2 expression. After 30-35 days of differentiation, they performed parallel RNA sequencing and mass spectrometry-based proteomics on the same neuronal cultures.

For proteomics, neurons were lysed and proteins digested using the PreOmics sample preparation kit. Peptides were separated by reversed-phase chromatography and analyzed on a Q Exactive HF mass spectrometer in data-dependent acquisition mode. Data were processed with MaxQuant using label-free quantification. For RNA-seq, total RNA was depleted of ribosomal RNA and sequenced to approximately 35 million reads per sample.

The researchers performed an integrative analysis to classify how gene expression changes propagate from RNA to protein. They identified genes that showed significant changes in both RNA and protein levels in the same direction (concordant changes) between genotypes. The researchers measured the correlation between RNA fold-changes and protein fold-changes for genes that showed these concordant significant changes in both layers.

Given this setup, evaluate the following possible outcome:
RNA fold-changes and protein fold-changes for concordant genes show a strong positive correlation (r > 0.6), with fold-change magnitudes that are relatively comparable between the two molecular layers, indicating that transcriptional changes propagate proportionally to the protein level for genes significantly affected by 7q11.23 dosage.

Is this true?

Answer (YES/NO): YES